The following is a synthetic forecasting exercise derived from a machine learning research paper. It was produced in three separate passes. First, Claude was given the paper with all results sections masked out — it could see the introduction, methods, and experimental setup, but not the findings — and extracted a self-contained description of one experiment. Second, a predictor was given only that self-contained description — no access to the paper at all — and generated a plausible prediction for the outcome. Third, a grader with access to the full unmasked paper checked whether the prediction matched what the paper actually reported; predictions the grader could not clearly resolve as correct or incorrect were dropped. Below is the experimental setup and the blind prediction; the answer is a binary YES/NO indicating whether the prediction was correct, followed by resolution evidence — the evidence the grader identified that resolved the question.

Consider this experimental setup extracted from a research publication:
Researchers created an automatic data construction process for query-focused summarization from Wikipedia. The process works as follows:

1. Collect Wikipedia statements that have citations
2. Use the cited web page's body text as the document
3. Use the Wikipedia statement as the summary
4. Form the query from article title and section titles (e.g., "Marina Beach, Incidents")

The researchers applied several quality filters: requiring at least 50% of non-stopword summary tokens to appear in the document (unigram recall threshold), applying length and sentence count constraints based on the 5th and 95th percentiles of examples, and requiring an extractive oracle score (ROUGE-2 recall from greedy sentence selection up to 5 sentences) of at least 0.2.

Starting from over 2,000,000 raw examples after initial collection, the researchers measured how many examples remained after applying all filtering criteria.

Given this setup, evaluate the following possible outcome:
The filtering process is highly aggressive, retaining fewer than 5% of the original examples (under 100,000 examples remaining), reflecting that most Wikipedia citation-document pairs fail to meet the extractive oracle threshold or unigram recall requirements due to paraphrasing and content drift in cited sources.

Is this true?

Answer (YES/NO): NO